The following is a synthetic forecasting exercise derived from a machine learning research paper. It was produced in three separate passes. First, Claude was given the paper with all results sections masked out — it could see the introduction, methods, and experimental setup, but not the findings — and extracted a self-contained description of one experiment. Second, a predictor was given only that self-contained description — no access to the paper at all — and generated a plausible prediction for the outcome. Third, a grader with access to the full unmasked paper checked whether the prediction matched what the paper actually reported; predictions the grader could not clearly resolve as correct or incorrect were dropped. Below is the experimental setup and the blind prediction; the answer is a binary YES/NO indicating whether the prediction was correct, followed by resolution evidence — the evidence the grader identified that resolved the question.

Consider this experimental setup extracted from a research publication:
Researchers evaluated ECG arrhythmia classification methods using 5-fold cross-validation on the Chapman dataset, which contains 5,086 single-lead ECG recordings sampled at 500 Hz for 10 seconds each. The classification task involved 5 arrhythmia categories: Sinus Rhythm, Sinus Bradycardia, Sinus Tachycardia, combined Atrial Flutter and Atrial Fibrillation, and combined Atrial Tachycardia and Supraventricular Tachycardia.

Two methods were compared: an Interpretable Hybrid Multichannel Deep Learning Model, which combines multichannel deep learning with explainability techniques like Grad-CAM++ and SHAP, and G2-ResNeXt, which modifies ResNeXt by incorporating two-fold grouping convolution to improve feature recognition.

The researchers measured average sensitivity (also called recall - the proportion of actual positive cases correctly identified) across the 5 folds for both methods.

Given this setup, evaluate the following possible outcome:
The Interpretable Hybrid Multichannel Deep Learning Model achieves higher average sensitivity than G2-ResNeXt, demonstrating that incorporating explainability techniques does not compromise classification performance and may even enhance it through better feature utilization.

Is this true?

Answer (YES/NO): NO